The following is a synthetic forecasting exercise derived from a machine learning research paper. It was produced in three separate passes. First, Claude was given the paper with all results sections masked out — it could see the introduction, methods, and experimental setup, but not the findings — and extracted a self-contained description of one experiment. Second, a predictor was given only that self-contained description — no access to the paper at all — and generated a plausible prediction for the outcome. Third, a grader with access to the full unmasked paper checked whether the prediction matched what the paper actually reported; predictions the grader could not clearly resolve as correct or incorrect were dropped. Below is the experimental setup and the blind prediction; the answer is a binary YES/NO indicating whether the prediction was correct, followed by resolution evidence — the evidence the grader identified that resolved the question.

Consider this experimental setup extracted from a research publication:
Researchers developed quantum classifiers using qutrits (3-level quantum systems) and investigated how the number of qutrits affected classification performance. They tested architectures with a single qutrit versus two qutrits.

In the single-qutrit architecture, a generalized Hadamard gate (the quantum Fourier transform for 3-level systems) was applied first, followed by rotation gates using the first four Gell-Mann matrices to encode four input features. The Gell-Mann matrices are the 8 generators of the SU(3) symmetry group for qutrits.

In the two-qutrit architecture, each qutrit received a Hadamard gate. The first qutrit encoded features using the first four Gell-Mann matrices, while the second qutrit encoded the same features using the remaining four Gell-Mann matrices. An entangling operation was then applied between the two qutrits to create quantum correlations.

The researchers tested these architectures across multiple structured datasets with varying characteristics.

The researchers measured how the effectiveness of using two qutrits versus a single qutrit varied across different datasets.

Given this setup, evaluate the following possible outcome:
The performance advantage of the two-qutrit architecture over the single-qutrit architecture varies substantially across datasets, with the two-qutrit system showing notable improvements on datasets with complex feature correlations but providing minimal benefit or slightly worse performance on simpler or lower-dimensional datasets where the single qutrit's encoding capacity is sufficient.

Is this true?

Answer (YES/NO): NO